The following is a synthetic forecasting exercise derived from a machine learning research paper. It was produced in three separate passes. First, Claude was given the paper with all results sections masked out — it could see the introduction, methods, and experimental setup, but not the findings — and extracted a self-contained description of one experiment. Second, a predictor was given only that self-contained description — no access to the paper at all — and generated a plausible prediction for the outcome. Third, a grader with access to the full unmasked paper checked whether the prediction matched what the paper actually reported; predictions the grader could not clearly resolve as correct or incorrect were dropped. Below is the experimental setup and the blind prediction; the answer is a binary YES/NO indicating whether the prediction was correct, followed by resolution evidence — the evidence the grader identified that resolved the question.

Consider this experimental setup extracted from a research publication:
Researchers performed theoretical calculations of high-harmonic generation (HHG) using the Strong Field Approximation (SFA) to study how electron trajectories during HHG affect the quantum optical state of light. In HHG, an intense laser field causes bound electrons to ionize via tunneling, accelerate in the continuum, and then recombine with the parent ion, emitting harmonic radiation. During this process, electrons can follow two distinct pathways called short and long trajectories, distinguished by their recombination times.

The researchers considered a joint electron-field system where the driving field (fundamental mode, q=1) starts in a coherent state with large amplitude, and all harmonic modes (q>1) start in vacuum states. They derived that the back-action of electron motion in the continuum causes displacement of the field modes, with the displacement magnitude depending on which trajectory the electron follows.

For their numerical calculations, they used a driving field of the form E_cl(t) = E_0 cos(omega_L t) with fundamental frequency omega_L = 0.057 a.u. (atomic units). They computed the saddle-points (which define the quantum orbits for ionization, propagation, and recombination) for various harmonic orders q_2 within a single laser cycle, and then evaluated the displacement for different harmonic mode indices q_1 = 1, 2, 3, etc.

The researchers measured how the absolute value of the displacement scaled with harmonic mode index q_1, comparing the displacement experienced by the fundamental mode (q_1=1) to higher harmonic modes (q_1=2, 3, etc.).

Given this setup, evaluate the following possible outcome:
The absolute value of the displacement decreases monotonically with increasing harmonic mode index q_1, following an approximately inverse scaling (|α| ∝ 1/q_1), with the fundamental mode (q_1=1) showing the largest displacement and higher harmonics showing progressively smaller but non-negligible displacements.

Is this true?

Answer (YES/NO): NO